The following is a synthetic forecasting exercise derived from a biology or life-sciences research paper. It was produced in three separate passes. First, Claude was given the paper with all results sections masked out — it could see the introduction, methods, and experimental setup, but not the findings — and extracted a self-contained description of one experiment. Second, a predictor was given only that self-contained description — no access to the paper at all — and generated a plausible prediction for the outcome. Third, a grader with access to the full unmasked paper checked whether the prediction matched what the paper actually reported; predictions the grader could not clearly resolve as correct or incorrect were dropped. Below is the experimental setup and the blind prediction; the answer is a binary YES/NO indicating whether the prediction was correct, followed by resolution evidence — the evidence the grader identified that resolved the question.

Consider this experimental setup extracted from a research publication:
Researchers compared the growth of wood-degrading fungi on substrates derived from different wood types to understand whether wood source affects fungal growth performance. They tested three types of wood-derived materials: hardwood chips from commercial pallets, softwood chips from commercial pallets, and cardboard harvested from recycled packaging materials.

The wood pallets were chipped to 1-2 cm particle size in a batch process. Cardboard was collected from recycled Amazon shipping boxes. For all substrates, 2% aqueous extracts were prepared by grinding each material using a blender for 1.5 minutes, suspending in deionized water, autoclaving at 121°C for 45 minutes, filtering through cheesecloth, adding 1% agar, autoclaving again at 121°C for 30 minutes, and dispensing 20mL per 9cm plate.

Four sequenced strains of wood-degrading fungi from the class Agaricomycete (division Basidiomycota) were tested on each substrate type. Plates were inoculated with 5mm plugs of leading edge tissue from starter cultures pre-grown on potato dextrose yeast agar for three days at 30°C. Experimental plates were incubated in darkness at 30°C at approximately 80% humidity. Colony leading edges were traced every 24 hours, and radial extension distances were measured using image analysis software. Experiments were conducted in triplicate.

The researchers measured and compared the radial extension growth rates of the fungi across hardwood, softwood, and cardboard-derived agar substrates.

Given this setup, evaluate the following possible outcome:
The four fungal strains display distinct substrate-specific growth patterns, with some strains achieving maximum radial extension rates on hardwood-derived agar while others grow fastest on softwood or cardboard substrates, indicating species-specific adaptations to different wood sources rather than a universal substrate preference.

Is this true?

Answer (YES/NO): NO